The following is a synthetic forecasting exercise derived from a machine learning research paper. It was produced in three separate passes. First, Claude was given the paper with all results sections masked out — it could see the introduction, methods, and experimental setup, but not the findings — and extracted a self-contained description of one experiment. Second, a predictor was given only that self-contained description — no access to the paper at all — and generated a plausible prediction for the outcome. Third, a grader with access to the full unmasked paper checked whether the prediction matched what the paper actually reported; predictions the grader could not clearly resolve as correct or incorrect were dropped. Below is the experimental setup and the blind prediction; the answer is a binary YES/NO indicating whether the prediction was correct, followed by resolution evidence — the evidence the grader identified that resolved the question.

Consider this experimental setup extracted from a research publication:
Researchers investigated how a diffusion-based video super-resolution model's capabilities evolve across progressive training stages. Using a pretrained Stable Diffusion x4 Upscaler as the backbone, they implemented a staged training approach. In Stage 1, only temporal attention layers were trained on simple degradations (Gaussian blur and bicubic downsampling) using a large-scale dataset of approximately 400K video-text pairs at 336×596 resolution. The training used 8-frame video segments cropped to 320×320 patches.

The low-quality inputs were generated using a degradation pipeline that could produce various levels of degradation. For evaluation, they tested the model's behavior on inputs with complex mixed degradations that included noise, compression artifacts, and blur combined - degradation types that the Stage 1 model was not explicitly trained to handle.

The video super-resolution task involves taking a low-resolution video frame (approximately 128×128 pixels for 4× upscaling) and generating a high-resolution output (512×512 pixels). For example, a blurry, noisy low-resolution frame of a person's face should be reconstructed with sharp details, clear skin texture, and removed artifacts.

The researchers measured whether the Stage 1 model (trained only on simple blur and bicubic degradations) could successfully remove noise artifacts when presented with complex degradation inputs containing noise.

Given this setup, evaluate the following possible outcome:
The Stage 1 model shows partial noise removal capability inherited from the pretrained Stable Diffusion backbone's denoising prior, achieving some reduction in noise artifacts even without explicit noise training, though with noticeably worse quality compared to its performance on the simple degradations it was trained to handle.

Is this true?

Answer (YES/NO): NO